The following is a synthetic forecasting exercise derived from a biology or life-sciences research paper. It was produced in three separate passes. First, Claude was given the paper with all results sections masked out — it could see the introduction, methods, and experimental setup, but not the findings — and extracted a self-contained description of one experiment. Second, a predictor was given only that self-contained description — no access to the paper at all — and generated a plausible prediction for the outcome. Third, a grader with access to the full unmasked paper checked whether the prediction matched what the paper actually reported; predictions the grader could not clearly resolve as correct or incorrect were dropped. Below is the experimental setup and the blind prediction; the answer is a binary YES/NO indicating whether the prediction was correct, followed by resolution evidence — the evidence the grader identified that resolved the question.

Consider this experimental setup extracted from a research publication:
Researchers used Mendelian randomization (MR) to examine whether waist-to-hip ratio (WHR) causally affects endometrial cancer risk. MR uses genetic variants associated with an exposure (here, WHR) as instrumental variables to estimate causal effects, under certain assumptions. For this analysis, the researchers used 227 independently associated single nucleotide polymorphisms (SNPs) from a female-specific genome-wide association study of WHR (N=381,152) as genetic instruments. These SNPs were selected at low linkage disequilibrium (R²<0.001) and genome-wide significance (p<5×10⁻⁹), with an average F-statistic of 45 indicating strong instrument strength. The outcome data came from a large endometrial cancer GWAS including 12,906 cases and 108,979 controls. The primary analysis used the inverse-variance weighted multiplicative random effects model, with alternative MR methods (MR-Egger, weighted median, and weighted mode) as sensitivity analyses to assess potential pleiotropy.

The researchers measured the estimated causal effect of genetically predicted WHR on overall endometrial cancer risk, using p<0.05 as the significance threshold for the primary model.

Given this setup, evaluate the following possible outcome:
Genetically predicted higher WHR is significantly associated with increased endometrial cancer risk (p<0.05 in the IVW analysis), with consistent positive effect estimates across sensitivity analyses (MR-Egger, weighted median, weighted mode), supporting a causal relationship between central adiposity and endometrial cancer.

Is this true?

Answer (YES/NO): NO